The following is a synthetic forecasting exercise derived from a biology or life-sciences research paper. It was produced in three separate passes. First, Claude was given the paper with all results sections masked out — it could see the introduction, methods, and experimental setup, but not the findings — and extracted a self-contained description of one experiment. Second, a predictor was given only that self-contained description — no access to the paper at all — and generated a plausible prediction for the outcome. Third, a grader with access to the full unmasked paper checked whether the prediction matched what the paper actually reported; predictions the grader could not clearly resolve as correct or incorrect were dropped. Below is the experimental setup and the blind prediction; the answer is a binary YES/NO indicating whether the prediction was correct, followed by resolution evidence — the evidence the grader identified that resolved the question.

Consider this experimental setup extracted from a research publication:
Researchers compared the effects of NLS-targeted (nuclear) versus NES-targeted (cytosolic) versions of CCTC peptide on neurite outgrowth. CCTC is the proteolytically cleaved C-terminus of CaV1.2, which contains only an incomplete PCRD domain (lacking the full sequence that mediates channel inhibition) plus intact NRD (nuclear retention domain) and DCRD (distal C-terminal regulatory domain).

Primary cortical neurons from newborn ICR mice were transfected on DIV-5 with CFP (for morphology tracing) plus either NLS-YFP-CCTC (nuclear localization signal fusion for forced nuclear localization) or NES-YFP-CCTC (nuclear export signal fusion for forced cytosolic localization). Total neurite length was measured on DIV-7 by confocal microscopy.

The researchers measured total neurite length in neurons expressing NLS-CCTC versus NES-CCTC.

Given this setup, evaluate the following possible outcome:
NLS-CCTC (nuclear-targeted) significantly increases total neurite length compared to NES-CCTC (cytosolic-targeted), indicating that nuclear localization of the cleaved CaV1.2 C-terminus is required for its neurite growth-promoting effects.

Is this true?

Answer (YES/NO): YES